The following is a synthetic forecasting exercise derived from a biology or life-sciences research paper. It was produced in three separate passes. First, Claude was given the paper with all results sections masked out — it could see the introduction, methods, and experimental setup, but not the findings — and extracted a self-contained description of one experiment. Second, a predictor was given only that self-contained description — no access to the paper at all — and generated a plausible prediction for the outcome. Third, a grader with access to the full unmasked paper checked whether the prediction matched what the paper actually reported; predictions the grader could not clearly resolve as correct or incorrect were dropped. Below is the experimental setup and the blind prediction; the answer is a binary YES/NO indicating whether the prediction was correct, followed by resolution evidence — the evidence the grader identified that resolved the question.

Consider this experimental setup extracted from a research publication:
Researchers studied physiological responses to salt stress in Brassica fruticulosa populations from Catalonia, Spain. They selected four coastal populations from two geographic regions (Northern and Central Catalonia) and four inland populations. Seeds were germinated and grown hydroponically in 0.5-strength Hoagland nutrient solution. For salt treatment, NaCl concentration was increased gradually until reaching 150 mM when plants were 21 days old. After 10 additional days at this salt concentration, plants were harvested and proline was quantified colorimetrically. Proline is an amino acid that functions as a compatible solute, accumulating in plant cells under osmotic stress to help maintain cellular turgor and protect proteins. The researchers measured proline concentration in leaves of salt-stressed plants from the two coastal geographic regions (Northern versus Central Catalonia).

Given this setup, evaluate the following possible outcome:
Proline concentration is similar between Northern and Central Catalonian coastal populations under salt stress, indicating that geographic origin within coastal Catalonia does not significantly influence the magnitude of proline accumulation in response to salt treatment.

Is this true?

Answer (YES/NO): NO